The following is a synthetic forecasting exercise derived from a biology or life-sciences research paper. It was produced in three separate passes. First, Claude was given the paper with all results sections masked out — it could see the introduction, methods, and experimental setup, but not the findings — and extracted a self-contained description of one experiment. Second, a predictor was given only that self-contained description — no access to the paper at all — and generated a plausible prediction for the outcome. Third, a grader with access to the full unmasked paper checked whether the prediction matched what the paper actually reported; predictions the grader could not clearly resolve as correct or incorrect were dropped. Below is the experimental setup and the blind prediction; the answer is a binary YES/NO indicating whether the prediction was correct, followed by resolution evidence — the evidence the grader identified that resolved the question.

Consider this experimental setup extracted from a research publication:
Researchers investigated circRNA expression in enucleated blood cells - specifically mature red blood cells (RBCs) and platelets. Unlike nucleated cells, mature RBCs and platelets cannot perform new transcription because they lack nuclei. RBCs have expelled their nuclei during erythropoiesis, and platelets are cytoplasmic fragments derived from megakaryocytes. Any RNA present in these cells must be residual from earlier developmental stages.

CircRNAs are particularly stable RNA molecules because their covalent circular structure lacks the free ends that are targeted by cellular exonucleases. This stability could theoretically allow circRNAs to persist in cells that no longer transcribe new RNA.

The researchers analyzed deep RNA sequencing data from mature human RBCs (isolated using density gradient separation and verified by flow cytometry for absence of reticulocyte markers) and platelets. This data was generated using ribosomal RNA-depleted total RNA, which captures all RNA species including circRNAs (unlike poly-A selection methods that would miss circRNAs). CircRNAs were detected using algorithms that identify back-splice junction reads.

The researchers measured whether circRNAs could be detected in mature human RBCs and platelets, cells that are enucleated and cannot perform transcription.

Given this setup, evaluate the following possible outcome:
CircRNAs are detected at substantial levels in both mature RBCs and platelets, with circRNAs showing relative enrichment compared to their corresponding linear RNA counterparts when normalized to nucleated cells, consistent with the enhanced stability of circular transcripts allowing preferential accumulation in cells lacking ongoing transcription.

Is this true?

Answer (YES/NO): YES